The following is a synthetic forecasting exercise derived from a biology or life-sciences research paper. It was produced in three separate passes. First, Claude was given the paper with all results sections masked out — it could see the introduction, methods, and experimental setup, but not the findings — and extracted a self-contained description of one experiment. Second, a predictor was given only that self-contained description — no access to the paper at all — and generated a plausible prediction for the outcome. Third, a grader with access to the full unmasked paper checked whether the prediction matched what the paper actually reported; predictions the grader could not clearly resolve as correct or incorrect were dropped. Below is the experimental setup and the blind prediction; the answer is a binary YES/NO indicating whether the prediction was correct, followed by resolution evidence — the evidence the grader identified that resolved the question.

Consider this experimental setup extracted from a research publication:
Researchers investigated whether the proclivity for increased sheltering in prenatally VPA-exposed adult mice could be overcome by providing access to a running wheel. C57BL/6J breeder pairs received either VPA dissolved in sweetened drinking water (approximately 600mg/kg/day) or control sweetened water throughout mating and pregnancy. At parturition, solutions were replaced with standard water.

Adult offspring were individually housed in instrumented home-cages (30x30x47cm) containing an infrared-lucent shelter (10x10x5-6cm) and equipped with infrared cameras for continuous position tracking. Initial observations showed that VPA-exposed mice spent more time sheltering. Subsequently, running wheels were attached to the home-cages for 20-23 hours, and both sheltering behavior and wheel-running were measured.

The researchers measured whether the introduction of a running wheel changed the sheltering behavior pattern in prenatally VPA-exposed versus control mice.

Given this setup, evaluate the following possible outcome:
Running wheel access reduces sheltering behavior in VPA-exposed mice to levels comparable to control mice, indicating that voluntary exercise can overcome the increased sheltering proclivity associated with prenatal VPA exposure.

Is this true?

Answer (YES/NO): YES